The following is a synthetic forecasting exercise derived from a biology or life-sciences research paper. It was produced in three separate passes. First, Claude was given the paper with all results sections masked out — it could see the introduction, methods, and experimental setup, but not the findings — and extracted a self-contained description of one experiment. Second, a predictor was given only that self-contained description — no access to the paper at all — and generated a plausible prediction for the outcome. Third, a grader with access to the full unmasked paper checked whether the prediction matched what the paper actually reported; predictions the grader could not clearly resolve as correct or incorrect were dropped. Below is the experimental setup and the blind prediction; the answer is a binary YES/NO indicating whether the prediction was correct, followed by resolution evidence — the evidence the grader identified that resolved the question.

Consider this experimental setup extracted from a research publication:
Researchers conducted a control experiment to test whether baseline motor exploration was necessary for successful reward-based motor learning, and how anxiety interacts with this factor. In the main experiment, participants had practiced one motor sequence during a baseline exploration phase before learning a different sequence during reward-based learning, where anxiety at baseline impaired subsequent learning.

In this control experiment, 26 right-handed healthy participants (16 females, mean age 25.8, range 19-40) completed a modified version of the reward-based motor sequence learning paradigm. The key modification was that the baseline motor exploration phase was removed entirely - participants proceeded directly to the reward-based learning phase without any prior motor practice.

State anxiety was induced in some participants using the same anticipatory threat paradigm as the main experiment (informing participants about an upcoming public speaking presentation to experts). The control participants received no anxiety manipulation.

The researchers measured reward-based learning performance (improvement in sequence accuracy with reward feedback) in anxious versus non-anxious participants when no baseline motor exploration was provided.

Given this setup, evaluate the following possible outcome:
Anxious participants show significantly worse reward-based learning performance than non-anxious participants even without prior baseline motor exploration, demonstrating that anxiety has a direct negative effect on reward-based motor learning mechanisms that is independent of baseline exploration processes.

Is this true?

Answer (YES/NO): NO